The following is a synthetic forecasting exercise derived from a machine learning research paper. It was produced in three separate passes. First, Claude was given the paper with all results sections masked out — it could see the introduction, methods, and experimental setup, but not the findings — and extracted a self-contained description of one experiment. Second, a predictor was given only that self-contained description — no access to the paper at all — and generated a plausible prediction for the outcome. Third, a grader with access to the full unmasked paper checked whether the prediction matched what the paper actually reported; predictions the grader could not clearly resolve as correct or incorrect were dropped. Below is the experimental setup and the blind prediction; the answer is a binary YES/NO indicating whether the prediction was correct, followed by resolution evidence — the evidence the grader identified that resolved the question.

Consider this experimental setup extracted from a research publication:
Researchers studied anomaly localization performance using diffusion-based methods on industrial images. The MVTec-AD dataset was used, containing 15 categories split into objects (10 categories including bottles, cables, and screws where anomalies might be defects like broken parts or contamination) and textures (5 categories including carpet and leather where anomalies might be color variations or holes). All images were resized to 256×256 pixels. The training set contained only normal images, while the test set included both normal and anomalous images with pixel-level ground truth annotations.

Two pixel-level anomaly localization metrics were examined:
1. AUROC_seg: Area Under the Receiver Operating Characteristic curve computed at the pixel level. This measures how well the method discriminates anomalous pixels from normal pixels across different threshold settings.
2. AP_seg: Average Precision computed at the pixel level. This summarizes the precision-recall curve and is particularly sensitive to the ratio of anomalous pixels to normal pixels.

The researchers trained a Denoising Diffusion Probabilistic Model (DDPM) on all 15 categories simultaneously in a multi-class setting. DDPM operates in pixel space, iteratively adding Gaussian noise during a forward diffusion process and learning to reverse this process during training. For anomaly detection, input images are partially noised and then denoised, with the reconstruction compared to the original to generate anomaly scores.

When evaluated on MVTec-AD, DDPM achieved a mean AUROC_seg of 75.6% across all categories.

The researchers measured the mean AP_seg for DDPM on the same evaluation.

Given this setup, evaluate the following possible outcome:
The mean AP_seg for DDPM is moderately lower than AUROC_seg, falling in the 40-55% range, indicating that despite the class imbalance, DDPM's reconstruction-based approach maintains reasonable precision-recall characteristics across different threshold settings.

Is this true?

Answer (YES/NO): NO